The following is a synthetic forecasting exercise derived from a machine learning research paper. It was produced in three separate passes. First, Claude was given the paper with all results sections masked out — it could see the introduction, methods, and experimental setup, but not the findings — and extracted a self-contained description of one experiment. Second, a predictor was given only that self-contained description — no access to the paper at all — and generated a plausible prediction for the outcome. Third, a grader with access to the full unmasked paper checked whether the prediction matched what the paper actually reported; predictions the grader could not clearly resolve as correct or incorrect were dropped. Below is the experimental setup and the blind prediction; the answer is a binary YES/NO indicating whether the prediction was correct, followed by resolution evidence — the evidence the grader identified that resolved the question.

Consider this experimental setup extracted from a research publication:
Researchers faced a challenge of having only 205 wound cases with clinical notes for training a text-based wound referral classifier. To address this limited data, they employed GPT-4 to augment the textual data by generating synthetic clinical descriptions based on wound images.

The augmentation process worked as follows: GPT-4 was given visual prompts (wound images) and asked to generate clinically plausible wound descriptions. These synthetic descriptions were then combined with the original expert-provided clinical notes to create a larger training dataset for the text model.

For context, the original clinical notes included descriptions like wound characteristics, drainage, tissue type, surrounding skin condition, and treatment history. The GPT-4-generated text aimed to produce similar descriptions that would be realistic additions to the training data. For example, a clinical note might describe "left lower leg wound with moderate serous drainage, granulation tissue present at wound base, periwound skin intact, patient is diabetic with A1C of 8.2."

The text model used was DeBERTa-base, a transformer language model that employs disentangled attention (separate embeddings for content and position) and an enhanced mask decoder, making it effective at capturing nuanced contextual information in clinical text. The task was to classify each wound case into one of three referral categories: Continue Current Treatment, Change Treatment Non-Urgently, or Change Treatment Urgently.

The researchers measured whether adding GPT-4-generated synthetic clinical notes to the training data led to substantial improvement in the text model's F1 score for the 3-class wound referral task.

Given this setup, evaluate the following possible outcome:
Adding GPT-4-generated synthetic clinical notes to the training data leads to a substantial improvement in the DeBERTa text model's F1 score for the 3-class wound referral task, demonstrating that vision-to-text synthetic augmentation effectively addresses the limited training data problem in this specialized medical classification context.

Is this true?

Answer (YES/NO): NO